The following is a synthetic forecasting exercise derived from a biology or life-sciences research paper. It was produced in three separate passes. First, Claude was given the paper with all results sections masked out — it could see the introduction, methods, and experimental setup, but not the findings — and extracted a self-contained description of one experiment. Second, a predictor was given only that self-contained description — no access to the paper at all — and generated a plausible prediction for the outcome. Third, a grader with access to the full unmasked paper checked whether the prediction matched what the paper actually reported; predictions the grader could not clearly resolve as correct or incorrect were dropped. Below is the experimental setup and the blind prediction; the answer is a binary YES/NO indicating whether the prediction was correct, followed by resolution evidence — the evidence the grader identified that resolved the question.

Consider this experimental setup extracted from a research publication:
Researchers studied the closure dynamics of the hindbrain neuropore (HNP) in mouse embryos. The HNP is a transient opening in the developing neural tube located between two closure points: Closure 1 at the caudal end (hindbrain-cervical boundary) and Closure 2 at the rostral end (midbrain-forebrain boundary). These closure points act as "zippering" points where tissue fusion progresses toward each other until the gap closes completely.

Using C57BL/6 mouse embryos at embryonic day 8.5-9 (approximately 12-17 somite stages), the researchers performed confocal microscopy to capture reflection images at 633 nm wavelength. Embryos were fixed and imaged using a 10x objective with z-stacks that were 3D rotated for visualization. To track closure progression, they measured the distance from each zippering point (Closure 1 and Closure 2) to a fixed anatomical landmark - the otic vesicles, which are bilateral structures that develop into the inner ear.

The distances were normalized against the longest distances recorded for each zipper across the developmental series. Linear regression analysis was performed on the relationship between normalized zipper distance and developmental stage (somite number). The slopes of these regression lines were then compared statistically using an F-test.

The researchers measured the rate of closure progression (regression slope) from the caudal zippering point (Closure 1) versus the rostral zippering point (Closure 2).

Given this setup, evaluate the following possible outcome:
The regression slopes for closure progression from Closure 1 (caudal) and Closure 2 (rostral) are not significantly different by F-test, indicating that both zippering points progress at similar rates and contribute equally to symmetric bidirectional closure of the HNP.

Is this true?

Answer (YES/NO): NO